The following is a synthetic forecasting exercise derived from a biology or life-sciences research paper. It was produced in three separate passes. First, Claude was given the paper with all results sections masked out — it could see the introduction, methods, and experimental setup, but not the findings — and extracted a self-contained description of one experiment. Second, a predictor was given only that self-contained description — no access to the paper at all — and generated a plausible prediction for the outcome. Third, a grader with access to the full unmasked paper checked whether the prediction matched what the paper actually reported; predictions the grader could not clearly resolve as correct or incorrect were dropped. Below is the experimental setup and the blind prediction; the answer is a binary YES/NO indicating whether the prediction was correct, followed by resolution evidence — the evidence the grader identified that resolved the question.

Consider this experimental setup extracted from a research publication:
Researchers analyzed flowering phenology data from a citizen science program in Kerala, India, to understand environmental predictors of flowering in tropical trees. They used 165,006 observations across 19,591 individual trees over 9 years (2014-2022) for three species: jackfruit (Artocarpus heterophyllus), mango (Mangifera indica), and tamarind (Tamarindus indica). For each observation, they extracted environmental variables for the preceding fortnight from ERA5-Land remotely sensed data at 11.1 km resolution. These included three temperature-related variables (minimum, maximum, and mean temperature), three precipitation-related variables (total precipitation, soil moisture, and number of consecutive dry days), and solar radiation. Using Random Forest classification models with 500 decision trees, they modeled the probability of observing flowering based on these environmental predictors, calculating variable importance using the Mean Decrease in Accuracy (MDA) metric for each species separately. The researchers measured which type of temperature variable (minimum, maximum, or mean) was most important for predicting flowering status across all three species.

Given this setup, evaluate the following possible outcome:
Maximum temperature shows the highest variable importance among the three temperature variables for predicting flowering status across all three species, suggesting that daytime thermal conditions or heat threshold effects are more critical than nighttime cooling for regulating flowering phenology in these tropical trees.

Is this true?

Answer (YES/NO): NO